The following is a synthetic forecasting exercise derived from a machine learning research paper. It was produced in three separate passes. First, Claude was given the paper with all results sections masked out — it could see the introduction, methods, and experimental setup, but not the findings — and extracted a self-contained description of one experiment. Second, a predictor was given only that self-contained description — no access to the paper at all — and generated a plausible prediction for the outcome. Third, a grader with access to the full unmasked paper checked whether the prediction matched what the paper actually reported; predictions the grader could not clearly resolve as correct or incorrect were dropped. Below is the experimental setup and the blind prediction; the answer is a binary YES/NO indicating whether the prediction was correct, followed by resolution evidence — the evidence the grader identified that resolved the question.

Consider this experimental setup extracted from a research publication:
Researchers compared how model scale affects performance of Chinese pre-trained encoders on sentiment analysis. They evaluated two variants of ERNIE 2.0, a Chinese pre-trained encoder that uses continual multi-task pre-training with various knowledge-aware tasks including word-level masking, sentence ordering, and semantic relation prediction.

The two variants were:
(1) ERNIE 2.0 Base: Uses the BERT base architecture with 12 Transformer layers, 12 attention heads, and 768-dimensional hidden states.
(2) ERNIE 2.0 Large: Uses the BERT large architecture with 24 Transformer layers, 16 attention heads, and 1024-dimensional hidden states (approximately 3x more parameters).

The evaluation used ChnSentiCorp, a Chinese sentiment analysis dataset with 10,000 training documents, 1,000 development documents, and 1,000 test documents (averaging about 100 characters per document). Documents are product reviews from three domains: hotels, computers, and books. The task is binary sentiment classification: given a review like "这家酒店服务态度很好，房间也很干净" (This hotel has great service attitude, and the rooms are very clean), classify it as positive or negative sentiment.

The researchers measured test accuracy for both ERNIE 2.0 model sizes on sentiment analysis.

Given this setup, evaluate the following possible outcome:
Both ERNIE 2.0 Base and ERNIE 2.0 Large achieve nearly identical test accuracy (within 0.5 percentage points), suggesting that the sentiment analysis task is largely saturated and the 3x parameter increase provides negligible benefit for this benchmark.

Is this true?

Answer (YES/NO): YES